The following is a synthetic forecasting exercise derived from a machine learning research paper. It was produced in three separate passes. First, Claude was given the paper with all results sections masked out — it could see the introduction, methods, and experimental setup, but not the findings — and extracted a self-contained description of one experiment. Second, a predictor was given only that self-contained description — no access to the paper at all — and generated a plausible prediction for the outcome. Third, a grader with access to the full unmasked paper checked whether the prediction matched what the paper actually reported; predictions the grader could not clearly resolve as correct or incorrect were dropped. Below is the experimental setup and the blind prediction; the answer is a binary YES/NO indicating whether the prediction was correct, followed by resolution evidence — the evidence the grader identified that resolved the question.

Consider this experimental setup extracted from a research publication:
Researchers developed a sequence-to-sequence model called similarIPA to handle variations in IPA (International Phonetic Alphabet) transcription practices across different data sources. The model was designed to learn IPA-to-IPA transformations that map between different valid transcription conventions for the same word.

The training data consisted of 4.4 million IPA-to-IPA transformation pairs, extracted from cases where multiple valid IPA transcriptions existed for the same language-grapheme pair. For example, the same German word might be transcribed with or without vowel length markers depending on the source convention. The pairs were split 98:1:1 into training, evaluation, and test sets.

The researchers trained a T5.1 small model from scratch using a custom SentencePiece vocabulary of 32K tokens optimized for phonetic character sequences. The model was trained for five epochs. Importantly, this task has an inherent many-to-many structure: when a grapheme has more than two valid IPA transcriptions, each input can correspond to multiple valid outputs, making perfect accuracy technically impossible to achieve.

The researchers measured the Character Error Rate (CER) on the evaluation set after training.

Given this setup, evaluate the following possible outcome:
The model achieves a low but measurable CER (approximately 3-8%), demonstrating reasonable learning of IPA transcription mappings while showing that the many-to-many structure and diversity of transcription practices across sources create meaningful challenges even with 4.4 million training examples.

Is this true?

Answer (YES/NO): YES